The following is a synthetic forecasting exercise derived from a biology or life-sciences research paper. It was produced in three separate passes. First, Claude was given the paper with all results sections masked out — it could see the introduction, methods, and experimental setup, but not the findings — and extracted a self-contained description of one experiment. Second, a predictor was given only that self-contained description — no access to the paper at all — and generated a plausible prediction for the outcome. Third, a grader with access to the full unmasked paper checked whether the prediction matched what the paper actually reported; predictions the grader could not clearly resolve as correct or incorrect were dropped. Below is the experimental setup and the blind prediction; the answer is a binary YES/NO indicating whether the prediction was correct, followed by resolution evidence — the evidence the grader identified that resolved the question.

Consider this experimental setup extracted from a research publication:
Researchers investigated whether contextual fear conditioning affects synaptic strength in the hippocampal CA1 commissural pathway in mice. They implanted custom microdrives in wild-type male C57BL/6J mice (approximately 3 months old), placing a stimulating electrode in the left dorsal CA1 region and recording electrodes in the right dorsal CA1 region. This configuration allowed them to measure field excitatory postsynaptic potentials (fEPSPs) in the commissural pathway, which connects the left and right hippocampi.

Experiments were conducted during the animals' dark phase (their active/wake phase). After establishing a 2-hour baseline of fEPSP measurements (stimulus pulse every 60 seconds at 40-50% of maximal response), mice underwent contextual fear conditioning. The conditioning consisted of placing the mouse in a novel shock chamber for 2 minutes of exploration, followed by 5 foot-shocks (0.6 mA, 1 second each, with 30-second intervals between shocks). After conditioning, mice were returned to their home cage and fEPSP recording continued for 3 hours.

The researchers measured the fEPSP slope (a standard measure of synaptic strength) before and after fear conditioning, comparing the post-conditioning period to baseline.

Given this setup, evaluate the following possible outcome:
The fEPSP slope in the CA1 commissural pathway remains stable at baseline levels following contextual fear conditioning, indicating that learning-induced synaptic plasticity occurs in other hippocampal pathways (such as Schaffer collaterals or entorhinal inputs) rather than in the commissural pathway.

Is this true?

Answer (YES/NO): NO